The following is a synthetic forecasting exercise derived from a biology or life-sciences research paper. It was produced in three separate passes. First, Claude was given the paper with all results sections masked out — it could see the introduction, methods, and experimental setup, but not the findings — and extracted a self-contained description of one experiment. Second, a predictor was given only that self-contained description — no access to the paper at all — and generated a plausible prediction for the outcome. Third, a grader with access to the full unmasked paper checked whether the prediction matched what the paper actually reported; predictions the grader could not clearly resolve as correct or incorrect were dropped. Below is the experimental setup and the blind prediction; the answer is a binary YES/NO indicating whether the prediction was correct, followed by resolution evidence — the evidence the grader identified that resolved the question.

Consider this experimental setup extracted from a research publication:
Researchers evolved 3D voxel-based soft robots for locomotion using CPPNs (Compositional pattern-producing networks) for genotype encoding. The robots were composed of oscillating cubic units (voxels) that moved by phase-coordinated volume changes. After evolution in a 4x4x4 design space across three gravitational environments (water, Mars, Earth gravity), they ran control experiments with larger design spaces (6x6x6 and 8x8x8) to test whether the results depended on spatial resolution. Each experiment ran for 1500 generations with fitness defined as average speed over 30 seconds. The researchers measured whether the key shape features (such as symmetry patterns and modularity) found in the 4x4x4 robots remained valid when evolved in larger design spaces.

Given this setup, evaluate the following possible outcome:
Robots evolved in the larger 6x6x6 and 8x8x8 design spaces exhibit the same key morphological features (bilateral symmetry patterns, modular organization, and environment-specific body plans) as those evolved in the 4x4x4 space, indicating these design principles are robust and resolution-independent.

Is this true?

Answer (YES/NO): YES